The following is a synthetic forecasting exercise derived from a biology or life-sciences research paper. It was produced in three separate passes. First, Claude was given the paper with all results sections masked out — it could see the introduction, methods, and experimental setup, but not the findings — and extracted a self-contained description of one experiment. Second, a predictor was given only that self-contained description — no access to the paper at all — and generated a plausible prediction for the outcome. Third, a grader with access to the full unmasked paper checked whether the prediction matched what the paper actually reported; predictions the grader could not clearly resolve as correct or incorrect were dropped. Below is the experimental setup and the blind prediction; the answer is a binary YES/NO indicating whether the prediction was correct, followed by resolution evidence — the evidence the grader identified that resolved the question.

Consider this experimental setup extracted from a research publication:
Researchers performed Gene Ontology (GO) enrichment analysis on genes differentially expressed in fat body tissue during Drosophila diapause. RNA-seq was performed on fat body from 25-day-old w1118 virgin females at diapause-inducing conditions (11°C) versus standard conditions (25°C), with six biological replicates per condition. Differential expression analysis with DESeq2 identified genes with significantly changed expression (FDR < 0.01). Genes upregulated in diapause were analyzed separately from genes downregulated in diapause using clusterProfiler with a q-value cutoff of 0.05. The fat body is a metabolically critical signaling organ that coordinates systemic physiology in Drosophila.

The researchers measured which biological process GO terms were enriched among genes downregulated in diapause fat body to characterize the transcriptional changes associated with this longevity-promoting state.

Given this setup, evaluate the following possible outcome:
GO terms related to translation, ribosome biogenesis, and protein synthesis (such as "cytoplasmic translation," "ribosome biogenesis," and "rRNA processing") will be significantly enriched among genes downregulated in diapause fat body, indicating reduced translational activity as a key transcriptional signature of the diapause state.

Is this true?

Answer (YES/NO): YES